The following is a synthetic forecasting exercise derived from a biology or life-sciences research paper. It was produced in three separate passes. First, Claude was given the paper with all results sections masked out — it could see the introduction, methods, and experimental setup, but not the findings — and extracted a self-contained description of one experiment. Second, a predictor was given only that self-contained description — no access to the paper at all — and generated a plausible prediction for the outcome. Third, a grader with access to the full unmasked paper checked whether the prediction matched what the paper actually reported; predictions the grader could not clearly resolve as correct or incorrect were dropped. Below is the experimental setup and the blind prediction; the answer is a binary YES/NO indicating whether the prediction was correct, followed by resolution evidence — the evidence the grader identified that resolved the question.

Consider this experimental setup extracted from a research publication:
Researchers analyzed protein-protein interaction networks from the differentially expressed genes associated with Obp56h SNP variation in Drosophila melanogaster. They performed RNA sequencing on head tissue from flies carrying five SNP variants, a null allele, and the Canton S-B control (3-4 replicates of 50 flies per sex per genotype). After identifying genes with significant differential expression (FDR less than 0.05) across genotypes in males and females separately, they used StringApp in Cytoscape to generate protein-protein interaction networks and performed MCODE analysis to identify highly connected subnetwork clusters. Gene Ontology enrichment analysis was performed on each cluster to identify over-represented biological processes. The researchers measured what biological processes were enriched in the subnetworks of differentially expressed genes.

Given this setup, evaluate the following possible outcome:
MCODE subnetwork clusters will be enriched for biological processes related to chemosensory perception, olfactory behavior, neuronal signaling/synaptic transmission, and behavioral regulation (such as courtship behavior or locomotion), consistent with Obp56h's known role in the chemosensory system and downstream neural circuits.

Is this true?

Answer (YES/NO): NO